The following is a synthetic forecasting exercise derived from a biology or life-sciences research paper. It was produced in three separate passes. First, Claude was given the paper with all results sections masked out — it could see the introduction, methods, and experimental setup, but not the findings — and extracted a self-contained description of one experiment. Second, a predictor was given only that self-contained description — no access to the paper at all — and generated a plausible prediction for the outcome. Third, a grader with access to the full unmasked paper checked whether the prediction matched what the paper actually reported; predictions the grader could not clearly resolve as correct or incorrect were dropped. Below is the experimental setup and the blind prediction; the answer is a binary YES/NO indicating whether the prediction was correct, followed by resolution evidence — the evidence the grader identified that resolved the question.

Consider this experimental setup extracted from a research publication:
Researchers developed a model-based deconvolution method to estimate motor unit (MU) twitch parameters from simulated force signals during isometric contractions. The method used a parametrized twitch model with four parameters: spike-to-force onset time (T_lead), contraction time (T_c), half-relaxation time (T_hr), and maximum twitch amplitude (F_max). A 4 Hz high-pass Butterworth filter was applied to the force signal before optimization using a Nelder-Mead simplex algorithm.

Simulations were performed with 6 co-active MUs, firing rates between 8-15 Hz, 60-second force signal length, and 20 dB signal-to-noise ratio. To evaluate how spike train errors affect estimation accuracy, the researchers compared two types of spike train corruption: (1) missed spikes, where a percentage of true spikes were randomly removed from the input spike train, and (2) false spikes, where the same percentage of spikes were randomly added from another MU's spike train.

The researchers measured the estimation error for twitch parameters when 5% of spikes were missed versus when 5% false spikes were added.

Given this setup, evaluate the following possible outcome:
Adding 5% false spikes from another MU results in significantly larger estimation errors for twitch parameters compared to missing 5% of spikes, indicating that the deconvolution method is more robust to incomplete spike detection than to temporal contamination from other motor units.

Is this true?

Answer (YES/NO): NO